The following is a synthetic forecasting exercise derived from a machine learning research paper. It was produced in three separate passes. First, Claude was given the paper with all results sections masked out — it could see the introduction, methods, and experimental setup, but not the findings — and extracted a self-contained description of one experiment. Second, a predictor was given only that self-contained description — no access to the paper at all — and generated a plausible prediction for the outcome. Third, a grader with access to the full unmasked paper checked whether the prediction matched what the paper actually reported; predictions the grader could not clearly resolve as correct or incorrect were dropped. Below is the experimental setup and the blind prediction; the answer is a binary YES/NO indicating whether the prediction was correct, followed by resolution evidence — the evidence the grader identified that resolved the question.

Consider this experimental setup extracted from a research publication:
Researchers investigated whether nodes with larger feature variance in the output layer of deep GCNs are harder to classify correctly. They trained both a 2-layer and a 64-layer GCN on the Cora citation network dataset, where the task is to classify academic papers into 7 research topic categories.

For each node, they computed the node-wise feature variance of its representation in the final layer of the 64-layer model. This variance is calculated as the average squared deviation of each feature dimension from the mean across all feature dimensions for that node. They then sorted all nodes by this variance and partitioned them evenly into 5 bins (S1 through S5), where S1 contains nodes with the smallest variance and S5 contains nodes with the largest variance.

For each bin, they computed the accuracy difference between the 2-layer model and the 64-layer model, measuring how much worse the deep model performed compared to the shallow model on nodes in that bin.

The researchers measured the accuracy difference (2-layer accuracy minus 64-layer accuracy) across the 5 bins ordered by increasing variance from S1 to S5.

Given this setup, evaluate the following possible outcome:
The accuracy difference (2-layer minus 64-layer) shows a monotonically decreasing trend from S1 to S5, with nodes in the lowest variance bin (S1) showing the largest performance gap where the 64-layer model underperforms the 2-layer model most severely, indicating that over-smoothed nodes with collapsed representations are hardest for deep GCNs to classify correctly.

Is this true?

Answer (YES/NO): NO